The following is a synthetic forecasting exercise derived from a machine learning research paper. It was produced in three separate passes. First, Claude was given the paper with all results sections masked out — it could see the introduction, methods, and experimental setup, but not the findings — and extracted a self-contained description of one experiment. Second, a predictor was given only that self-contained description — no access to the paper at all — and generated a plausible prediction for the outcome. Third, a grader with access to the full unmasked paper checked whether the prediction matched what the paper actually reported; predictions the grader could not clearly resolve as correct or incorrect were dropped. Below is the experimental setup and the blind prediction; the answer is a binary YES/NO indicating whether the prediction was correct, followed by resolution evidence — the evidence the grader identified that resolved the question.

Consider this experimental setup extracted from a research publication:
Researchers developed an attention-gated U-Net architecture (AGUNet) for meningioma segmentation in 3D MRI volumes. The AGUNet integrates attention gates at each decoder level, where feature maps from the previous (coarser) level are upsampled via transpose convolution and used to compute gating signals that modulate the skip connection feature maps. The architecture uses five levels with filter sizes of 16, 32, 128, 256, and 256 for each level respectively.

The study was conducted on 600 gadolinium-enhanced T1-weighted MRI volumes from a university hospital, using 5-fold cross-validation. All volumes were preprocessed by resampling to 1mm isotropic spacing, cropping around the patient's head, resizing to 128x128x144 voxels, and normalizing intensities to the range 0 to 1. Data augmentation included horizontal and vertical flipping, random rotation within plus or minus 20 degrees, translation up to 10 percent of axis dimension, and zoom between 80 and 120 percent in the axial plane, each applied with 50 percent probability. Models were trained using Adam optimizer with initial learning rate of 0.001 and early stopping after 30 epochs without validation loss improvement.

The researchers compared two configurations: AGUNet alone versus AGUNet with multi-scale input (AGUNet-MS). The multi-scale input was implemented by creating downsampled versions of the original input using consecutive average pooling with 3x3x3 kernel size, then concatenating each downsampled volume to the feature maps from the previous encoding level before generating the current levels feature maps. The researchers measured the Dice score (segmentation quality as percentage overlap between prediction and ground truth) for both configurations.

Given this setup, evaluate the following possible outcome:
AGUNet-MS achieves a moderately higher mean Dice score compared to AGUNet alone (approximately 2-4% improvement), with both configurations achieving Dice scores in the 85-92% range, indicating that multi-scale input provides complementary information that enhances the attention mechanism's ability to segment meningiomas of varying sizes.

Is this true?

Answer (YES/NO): NO